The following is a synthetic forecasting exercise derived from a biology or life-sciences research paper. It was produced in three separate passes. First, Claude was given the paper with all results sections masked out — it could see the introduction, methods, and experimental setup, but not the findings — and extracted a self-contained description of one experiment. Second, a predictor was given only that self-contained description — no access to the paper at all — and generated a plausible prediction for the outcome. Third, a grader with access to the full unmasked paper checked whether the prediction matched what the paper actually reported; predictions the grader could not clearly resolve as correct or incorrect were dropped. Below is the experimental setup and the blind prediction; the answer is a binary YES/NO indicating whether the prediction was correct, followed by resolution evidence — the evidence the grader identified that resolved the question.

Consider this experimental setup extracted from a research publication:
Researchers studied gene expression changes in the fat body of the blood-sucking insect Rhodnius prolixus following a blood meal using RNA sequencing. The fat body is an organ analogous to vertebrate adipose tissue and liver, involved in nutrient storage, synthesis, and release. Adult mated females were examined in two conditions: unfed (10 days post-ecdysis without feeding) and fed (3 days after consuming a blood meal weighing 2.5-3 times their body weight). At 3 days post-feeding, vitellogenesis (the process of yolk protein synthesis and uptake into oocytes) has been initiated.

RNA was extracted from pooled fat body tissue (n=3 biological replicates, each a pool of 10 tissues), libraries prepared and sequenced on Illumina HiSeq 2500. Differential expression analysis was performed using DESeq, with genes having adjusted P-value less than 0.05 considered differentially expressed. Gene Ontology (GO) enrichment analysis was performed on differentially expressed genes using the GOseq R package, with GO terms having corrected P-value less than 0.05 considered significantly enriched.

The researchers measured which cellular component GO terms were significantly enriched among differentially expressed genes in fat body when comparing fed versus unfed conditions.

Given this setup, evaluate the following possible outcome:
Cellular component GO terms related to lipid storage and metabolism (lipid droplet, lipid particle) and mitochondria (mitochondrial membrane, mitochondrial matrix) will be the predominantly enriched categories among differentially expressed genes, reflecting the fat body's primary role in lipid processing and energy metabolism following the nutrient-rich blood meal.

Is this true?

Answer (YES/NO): NO